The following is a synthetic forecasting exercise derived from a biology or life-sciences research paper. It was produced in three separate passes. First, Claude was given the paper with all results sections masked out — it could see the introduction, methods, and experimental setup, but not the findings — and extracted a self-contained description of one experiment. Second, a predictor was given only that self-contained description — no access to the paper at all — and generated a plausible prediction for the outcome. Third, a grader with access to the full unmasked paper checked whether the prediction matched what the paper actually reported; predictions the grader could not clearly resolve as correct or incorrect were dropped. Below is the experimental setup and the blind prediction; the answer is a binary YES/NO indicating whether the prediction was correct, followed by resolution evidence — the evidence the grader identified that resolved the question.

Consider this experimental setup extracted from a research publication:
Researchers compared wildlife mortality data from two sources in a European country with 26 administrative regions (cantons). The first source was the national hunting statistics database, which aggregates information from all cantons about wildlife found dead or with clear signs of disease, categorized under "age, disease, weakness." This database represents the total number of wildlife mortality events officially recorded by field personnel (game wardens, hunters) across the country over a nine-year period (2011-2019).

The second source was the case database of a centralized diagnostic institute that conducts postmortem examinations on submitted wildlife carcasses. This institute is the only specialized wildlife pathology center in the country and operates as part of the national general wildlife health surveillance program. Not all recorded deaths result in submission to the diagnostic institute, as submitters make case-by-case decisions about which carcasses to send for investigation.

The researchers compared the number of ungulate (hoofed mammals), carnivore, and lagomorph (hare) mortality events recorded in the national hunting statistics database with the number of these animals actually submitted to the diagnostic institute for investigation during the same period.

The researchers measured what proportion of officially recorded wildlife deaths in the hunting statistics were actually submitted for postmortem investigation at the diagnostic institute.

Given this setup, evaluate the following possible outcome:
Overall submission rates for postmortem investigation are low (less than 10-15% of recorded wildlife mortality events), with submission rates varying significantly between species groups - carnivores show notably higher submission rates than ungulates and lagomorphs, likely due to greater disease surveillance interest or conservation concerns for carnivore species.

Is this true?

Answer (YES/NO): NO